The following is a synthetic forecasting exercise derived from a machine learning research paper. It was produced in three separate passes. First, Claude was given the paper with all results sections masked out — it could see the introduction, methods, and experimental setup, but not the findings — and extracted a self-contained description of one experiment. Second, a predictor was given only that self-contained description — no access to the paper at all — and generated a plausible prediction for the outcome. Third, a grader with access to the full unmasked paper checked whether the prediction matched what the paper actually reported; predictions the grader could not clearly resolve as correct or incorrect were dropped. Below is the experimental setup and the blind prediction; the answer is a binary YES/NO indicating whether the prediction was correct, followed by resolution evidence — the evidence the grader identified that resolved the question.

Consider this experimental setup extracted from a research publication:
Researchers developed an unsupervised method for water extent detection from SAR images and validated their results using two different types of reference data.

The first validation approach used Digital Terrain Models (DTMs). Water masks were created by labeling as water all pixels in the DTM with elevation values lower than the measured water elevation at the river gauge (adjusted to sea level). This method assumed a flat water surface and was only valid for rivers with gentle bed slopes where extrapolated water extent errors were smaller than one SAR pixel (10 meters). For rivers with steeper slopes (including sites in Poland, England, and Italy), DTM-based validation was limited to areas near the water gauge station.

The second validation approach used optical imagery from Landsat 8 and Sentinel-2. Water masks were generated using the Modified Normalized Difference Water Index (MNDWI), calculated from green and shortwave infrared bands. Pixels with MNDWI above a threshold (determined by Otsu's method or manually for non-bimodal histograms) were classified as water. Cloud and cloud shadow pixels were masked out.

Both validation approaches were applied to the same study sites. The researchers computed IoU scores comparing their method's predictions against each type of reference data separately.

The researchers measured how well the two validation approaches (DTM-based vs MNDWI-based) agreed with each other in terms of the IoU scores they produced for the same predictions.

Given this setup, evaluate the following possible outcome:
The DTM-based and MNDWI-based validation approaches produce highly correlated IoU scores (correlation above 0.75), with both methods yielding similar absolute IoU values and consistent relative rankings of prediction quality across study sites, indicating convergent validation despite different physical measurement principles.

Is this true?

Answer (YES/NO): NO